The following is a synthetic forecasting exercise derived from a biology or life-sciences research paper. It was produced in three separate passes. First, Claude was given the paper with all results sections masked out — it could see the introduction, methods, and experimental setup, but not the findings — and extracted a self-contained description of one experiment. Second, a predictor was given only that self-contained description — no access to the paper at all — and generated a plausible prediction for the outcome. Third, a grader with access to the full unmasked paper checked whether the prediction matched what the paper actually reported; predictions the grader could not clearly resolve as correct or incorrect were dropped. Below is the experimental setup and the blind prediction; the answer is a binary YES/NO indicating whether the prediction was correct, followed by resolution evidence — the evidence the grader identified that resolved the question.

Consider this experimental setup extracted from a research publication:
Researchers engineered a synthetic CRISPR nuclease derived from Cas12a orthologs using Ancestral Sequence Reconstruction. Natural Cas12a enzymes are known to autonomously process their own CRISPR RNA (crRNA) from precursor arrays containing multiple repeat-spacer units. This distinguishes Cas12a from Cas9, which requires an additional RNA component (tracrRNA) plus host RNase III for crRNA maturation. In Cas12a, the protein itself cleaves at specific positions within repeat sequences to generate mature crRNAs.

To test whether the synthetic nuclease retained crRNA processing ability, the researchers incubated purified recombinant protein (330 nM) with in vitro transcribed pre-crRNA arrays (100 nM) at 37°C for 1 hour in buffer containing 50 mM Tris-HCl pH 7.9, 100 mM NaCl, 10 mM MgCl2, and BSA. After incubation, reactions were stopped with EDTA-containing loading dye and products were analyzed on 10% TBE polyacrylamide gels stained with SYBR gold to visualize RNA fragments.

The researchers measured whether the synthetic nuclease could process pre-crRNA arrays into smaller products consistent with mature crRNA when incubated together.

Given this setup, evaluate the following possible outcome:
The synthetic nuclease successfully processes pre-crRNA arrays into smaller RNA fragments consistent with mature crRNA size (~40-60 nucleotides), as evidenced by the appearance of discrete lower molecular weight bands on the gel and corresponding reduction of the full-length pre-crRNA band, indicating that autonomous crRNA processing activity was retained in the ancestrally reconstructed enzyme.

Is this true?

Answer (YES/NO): NO